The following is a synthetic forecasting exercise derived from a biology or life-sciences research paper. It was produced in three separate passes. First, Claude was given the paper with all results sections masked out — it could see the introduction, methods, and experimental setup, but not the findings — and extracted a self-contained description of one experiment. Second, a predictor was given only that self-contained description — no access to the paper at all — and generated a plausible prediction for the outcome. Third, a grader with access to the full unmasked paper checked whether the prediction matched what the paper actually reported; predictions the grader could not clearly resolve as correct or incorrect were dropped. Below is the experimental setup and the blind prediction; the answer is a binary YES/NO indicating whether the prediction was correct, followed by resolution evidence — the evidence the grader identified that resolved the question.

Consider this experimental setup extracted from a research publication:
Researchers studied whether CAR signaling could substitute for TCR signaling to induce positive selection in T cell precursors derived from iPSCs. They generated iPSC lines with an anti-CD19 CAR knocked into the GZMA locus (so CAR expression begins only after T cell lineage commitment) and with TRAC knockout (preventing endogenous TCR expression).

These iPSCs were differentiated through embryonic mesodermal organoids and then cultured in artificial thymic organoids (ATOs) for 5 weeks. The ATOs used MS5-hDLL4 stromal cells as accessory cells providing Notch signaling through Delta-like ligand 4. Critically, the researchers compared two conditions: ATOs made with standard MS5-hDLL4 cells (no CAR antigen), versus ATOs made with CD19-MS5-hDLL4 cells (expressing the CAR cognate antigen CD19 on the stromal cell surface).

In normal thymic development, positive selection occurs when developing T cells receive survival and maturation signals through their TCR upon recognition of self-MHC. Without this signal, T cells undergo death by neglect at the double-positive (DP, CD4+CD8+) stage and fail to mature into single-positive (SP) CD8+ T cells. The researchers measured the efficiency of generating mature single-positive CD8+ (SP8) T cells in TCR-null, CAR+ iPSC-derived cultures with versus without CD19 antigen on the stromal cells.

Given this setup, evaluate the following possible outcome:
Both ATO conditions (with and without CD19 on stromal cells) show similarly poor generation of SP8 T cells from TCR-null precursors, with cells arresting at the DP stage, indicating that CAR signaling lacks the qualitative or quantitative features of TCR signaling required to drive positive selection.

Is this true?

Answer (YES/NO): NO